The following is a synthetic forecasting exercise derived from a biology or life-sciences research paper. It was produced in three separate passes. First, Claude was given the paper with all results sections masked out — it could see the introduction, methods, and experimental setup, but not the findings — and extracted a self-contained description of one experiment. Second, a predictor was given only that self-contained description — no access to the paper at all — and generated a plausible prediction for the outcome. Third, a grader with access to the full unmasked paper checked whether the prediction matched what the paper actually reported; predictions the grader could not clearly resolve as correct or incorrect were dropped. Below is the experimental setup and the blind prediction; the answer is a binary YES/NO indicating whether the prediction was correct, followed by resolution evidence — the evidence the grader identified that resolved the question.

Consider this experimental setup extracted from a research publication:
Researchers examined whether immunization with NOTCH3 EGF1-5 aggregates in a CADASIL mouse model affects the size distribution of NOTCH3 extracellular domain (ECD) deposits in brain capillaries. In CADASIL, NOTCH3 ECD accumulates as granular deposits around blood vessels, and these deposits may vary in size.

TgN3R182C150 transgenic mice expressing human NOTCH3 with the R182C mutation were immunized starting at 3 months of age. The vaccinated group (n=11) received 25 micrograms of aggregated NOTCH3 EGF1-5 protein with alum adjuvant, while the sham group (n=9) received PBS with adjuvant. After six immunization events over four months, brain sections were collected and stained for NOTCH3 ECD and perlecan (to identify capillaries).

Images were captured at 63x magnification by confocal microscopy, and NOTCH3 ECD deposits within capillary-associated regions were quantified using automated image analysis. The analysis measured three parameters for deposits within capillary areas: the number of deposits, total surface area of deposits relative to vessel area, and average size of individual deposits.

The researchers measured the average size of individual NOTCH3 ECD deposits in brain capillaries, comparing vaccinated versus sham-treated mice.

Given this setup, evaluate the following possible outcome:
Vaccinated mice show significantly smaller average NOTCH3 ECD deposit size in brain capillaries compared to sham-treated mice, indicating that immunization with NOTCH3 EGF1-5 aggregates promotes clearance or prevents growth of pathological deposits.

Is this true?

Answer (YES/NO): YES